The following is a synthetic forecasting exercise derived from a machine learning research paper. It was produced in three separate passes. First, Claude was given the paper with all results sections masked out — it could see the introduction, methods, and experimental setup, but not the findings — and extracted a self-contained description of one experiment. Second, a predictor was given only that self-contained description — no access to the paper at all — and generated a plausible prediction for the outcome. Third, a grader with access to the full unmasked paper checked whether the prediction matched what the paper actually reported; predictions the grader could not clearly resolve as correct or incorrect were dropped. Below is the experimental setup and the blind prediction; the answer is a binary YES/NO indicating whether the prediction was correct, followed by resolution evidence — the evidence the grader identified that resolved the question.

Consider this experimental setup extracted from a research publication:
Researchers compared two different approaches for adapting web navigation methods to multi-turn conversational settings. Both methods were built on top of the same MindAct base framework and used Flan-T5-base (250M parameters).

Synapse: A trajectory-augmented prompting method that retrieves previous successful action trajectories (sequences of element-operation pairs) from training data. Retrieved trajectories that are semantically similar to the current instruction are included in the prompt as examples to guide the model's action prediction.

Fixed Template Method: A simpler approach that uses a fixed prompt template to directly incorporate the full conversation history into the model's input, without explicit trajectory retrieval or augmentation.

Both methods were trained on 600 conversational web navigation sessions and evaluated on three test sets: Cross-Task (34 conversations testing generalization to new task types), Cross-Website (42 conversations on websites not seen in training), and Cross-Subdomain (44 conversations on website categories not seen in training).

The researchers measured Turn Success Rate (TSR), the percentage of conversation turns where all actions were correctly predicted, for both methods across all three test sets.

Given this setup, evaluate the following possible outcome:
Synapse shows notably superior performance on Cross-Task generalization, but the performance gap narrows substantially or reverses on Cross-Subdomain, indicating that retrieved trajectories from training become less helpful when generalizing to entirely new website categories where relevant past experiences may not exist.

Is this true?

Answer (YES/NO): NO